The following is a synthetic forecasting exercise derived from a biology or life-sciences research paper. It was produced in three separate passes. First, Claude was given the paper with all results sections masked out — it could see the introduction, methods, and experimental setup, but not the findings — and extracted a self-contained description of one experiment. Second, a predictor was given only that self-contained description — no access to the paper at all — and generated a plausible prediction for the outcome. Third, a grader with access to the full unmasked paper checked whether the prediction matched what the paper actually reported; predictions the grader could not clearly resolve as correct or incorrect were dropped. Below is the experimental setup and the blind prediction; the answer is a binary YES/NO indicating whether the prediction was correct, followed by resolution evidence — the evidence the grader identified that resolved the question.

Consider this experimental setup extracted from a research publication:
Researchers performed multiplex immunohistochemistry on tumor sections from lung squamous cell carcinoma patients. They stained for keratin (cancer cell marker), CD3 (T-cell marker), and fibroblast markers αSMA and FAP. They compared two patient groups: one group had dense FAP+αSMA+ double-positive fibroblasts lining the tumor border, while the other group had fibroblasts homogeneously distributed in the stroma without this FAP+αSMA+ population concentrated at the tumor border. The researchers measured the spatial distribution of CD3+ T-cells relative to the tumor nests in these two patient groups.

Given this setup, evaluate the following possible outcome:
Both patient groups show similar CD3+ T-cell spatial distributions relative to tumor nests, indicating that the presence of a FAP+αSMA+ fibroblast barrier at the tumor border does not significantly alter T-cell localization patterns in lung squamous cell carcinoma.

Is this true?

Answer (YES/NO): NO